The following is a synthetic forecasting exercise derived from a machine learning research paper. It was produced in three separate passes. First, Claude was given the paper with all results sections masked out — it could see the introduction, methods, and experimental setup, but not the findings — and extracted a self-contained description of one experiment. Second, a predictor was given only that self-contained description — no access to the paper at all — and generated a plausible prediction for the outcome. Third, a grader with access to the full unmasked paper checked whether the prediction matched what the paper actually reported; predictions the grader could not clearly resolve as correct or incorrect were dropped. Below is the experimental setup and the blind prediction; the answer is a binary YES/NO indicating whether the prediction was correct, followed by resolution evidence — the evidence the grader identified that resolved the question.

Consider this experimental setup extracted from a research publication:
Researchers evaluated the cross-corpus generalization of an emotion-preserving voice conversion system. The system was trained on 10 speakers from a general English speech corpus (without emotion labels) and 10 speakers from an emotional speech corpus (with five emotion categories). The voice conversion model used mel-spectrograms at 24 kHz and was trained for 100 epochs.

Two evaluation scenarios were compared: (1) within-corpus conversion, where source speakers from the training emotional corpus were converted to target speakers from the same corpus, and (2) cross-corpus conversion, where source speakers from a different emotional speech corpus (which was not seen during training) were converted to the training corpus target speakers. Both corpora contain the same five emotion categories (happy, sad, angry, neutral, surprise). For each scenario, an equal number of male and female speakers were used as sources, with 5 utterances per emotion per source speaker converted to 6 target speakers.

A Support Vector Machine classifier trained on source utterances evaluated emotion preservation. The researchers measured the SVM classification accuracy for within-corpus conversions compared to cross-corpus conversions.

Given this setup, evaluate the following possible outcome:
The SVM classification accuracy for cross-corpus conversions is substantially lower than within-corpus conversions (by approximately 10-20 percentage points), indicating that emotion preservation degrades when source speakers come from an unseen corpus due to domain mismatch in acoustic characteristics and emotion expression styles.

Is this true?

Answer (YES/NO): YES